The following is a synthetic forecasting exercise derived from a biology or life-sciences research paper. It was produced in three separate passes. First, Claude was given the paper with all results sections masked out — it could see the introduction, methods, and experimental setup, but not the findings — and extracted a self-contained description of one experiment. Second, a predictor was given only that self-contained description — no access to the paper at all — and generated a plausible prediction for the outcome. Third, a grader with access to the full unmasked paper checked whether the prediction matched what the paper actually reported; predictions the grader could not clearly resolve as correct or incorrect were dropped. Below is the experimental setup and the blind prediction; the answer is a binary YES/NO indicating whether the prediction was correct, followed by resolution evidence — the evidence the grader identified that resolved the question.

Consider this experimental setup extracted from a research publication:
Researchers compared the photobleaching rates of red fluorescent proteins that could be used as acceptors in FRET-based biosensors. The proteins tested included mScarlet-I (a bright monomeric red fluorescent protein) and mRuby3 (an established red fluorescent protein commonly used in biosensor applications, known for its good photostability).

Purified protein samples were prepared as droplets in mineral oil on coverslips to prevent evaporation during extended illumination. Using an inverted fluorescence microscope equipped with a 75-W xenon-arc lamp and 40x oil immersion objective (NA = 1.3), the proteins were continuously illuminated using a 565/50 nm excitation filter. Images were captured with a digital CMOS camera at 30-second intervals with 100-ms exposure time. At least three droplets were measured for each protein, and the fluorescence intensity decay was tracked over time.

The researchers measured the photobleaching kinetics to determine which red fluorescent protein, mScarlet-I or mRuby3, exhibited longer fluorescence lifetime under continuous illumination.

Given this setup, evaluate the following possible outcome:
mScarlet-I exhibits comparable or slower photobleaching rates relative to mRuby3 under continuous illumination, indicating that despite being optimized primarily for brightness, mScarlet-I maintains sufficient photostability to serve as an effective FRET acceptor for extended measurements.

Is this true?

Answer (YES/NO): YES